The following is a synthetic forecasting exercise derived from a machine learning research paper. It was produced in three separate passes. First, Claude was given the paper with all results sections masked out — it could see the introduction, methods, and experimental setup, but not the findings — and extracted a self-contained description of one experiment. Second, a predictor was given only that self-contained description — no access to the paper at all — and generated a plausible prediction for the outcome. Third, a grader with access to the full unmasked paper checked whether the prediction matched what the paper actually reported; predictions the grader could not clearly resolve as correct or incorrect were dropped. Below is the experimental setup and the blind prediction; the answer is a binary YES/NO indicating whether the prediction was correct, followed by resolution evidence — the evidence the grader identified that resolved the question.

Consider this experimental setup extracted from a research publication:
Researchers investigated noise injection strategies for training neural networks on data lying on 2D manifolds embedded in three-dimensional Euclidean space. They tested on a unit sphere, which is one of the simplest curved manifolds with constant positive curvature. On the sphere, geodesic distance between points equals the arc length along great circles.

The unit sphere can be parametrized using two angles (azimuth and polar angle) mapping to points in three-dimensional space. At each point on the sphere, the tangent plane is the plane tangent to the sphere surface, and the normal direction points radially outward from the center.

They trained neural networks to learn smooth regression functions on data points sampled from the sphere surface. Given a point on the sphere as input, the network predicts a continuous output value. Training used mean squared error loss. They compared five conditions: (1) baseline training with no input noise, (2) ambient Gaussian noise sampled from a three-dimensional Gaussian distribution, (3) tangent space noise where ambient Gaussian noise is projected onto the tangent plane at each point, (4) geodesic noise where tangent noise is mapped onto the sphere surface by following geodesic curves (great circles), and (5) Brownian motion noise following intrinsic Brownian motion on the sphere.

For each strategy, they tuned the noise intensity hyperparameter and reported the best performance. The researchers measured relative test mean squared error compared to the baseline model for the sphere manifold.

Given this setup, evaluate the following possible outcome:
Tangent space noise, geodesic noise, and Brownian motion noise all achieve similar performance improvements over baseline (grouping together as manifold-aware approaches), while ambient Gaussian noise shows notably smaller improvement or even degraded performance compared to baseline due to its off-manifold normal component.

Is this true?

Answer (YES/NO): NO